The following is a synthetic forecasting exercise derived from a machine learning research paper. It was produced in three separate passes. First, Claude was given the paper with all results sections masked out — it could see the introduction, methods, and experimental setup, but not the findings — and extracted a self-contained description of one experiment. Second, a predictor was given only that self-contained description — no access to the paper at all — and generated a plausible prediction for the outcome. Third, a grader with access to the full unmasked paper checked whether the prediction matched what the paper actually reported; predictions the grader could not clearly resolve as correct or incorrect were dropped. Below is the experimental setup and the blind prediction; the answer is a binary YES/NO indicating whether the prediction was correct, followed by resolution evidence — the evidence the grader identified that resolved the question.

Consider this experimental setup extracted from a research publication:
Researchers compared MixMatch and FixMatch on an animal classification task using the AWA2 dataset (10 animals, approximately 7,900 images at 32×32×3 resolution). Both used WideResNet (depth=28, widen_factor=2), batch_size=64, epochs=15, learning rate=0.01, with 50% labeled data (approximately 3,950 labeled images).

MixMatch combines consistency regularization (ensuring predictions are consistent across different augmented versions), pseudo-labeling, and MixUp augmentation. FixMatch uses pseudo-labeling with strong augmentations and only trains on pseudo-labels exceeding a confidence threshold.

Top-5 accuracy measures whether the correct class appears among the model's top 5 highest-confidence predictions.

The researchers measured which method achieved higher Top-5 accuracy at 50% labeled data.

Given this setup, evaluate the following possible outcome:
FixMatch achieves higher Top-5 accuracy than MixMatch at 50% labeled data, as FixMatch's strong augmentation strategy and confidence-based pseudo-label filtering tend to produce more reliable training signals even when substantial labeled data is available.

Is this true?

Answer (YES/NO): NO